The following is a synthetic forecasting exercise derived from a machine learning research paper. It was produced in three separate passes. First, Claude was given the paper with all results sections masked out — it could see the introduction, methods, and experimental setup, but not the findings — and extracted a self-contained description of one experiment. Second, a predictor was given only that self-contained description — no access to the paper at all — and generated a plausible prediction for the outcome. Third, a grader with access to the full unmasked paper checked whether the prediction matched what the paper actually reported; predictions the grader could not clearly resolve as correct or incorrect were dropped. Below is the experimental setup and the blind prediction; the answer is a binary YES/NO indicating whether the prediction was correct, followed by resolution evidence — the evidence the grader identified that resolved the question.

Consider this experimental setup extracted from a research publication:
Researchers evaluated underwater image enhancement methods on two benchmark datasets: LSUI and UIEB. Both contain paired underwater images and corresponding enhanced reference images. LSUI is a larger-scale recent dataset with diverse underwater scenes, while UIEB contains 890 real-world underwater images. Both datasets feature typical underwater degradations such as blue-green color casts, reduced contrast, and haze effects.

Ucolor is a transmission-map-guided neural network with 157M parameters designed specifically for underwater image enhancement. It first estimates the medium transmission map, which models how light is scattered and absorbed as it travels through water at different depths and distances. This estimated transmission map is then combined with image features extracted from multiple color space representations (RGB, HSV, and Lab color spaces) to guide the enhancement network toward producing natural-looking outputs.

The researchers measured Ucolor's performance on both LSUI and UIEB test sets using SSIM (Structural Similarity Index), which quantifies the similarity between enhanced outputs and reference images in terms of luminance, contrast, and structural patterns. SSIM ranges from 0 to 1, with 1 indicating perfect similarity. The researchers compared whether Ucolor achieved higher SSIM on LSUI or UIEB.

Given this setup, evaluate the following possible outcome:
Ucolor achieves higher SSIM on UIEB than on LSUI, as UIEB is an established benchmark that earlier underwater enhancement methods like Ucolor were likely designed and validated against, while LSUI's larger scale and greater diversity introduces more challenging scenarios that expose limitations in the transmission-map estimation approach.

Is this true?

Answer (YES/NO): NO